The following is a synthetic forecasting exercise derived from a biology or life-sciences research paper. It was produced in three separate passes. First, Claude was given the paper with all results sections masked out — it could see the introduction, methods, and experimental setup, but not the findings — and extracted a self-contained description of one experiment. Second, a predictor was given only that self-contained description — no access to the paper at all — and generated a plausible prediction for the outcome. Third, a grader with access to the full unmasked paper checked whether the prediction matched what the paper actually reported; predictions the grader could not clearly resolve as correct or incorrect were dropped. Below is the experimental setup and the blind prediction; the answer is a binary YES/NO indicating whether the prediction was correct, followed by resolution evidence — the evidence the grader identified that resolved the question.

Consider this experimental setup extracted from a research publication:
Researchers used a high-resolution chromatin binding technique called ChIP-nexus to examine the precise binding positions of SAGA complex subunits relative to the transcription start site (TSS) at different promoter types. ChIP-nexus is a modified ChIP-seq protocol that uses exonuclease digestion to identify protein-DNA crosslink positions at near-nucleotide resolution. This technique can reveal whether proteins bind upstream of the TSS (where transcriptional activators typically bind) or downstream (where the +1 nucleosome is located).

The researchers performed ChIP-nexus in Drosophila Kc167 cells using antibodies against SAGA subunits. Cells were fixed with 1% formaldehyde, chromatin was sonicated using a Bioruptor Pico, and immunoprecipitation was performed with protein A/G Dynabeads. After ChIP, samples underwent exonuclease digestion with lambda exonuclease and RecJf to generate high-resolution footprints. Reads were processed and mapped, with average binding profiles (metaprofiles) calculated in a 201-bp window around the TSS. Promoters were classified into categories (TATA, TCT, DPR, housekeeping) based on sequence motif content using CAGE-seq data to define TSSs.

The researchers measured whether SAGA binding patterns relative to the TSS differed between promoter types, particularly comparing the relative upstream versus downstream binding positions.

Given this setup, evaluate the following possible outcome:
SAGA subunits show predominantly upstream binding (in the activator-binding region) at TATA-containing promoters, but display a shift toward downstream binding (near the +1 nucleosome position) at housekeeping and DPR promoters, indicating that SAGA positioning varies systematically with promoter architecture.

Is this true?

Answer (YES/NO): NO